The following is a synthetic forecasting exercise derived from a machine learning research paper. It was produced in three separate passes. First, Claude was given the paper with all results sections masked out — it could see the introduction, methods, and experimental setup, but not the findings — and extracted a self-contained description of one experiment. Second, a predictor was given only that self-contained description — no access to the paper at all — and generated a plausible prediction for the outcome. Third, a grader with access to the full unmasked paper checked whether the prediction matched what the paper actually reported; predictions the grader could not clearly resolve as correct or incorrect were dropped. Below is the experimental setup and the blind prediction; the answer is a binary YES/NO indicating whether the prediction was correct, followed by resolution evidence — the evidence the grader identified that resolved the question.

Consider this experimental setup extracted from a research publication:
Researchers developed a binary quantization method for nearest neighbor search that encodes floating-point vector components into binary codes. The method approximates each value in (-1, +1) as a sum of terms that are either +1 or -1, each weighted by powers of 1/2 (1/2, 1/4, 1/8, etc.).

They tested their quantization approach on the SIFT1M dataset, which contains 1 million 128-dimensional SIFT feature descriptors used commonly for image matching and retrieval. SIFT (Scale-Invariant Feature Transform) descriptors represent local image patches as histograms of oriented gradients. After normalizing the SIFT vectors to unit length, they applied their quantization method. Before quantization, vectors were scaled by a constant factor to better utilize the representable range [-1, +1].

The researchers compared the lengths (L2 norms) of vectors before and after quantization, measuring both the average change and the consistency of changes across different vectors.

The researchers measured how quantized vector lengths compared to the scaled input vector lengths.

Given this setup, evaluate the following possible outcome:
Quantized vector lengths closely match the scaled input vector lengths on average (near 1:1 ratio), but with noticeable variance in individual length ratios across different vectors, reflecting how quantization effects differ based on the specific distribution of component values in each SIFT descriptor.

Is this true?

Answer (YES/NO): NO